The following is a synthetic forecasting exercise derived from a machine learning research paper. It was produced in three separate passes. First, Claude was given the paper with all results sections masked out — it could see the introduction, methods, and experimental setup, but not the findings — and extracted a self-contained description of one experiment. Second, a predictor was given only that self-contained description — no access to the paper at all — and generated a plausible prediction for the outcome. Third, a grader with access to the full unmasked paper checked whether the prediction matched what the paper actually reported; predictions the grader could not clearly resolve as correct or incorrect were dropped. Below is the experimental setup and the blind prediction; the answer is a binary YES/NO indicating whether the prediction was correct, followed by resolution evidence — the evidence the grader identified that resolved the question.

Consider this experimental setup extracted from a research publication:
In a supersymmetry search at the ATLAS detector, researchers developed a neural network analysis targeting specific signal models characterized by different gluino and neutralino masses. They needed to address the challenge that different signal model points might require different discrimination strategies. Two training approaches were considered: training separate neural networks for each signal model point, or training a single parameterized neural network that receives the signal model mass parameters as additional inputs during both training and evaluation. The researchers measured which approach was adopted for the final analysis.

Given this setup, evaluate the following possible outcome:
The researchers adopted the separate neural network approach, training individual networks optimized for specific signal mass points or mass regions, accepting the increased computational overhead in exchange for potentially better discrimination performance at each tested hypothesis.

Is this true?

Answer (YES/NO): NO